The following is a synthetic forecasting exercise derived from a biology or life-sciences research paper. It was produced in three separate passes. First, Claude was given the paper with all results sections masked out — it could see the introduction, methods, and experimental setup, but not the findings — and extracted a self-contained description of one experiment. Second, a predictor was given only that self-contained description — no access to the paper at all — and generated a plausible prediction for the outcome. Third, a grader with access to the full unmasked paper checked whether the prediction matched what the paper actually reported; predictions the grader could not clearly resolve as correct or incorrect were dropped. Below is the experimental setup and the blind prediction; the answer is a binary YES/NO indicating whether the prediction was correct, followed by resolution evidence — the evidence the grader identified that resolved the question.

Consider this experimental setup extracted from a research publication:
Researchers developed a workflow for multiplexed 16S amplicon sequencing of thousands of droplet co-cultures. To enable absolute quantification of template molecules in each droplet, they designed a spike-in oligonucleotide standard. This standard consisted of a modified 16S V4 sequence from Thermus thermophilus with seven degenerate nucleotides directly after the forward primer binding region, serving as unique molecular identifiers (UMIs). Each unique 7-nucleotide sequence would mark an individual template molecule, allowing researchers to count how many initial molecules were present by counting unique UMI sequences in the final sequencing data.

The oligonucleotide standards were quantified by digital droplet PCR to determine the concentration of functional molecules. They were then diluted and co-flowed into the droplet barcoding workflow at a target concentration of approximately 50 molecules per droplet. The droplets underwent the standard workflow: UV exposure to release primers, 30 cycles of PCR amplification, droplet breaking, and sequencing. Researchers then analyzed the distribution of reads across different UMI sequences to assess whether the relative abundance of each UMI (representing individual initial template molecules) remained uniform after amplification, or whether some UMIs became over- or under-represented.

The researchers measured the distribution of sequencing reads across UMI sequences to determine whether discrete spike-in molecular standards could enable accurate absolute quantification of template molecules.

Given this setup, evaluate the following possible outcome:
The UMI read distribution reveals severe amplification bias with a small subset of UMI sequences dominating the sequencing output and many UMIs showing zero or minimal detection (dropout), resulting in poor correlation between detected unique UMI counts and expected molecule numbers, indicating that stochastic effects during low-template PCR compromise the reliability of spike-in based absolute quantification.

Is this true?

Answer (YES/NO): YES